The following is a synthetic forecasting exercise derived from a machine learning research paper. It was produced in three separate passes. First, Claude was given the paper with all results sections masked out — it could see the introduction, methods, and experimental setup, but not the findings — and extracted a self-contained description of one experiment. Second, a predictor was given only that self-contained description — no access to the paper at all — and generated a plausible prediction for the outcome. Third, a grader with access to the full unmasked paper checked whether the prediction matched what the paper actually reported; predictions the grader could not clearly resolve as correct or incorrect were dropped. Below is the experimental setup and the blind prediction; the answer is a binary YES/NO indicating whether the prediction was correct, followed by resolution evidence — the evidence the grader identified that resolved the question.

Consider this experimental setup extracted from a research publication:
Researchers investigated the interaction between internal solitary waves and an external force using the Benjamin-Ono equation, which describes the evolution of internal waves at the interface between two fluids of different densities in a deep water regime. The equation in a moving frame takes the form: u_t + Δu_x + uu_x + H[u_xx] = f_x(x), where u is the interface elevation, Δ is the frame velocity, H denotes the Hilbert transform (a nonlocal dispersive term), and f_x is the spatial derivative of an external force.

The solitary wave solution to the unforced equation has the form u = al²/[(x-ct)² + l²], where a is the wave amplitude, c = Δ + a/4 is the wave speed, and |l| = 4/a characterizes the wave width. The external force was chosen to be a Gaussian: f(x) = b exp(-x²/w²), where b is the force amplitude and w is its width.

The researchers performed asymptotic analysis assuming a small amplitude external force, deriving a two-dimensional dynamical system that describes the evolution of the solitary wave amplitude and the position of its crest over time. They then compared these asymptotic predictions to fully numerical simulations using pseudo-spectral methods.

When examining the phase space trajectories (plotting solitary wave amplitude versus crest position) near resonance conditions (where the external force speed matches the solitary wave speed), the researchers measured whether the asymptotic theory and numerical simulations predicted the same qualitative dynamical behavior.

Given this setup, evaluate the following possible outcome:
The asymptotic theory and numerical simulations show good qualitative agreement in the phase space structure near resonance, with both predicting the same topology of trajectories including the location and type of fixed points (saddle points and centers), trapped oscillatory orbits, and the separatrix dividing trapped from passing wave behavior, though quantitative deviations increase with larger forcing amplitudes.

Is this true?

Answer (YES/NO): NO